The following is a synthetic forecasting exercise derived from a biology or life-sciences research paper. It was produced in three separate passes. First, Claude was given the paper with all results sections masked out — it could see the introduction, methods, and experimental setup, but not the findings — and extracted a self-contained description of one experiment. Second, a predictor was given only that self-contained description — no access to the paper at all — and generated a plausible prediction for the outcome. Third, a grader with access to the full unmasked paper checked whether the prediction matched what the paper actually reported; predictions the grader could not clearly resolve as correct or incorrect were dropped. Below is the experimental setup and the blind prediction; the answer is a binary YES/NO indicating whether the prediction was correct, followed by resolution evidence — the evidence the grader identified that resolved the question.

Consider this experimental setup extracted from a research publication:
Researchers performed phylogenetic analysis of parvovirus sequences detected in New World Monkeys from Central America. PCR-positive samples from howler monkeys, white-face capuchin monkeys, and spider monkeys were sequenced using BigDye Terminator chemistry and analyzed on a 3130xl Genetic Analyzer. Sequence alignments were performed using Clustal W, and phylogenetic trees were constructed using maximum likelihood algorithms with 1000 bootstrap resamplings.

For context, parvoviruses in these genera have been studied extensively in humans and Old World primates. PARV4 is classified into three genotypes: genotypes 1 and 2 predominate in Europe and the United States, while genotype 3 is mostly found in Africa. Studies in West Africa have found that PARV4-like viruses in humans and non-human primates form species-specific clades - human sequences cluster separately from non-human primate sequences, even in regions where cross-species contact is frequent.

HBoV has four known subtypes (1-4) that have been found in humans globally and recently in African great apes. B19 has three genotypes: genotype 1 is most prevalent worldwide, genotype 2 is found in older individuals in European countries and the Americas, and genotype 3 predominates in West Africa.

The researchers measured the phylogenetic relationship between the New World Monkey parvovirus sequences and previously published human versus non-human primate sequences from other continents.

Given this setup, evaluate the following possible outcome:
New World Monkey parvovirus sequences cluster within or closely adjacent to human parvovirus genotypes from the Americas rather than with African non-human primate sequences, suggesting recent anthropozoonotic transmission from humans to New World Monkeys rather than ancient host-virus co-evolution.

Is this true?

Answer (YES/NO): YES